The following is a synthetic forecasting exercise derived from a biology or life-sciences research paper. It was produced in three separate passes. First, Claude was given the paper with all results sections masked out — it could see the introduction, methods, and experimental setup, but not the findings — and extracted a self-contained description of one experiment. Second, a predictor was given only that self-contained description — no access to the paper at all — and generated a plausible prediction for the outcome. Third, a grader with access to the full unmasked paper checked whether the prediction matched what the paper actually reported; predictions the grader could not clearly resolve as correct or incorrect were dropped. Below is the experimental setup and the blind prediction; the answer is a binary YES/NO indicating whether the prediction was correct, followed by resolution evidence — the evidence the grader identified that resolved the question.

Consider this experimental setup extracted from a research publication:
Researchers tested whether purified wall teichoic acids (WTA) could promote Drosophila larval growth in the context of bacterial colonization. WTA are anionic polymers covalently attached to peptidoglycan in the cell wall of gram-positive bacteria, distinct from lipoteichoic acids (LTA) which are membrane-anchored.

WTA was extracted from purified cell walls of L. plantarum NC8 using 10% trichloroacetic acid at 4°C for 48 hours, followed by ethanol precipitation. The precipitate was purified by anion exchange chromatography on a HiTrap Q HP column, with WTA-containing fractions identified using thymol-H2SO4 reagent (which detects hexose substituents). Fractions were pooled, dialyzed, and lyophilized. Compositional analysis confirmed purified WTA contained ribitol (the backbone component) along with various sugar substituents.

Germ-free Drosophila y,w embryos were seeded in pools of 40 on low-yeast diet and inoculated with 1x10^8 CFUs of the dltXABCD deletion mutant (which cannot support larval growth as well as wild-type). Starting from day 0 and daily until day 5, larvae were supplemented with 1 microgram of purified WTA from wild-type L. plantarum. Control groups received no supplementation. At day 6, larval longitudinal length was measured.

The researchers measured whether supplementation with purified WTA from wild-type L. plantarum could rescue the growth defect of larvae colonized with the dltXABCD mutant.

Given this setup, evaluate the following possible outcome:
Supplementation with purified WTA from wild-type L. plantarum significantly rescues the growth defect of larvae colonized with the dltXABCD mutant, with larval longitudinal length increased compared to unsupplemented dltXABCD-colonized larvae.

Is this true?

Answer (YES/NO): NO